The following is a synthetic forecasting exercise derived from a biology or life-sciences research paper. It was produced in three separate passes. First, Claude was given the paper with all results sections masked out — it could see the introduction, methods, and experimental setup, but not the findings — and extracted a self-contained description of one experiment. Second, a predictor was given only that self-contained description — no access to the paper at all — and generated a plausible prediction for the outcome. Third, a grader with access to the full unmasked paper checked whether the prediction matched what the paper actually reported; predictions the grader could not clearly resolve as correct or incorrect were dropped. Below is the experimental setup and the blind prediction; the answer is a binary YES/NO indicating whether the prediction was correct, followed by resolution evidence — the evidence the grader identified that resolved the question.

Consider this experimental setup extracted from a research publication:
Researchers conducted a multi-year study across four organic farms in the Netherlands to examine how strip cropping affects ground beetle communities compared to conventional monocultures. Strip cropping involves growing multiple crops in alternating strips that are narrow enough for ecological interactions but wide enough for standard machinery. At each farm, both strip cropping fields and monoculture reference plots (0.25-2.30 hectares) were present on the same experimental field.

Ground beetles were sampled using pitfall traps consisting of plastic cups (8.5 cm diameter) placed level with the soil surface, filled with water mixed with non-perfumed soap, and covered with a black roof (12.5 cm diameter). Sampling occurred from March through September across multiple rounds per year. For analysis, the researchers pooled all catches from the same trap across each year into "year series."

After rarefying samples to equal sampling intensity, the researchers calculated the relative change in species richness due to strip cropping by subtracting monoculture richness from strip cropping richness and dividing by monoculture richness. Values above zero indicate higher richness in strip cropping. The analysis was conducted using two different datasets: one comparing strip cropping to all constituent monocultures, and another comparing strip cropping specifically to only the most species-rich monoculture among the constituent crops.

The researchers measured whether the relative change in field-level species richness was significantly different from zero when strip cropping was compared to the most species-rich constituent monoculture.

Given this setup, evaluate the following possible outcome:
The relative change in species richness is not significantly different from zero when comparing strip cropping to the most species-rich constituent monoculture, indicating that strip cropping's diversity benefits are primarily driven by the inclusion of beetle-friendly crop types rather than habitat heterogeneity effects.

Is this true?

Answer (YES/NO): YES